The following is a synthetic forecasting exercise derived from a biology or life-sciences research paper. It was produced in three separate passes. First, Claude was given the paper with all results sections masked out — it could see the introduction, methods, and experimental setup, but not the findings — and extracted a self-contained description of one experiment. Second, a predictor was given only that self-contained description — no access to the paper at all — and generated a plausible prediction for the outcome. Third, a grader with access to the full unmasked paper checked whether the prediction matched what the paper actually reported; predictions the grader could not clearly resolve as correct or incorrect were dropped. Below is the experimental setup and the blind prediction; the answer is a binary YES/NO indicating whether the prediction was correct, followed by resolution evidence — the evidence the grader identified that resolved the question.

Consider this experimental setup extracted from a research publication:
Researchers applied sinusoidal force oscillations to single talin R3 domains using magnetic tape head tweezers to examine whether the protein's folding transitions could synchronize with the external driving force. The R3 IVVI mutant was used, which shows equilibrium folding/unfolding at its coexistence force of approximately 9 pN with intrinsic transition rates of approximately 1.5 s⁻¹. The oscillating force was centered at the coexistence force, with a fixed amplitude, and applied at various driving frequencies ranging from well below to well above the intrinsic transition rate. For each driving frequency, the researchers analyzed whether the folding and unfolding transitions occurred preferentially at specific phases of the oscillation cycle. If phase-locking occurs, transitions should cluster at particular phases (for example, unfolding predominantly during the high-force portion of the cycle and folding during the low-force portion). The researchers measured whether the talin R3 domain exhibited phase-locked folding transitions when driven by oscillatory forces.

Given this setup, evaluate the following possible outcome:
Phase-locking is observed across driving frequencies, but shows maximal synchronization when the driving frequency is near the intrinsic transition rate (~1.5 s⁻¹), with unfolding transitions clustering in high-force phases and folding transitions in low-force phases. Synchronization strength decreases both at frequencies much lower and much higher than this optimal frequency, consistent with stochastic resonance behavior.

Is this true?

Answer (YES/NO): NO